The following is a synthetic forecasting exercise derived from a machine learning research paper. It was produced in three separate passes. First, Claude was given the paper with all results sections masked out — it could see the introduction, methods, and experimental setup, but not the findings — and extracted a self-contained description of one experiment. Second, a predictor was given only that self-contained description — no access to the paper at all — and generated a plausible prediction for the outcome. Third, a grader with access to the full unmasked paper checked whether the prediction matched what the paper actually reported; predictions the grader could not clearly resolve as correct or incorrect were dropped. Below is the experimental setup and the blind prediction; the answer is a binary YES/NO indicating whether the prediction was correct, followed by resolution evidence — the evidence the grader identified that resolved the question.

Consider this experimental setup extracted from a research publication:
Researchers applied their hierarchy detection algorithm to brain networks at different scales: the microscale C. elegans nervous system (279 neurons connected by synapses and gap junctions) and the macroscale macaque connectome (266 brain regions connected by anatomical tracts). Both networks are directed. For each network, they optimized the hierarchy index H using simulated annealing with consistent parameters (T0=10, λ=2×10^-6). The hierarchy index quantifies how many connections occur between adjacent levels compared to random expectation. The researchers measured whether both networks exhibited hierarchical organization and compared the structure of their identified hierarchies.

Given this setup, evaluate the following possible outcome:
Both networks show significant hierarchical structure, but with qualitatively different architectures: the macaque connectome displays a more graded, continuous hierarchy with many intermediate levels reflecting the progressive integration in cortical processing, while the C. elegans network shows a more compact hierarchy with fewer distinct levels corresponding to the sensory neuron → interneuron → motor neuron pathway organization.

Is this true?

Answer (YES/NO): NO